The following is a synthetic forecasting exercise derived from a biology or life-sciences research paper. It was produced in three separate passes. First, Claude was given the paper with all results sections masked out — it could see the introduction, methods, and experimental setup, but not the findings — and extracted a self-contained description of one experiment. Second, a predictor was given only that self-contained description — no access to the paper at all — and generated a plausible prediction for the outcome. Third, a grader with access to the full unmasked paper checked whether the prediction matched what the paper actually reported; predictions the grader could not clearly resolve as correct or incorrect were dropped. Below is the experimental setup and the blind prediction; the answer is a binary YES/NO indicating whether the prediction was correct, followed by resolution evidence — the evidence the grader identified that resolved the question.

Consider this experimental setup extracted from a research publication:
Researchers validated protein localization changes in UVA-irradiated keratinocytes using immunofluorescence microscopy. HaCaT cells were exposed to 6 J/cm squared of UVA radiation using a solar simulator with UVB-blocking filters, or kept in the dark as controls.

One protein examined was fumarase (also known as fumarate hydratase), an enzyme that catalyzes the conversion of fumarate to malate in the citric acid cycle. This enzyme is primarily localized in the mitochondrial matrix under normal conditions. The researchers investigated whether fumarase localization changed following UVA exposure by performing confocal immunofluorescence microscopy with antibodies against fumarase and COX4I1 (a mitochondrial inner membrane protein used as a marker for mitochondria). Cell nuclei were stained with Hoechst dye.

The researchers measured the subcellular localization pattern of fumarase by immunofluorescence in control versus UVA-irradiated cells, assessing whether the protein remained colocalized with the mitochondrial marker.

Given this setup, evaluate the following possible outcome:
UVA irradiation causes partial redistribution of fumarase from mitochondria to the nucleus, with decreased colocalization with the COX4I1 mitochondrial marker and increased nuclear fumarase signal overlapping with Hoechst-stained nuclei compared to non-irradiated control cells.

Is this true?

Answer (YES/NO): NO